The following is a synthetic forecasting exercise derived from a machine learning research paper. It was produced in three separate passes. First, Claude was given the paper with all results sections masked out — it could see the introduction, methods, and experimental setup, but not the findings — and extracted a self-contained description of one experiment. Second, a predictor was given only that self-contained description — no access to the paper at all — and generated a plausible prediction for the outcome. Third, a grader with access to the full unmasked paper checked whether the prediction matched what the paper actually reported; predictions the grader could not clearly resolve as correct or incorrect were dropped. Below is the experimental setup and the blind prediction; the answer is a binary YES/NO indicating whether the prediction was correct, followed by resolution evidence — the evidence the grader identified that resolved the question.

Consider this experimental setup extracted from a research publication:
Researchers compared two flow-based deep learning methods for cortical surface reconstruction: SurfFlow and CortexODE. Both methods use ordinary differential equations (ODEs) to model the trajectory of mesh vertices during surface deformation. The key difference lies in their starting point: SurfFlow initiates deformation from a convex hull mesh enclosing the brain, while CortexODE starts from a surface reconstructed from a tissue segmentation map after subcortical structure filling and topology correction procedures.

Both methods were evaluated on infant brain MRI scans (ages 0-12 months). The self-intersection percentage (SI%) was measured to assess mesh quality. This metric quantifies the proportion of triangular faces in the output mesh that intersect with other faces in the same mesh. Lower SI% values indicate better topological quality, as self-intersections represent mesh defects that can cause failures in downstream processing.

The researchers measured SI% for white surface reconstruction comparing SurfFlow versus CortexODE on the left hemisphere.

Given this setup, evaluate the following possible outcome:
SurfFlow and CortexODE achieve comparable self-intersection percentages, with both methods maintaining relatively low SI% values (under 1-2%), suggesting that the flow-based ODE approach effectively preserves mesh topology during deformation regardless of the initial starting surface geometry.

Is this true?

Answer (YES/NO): NO